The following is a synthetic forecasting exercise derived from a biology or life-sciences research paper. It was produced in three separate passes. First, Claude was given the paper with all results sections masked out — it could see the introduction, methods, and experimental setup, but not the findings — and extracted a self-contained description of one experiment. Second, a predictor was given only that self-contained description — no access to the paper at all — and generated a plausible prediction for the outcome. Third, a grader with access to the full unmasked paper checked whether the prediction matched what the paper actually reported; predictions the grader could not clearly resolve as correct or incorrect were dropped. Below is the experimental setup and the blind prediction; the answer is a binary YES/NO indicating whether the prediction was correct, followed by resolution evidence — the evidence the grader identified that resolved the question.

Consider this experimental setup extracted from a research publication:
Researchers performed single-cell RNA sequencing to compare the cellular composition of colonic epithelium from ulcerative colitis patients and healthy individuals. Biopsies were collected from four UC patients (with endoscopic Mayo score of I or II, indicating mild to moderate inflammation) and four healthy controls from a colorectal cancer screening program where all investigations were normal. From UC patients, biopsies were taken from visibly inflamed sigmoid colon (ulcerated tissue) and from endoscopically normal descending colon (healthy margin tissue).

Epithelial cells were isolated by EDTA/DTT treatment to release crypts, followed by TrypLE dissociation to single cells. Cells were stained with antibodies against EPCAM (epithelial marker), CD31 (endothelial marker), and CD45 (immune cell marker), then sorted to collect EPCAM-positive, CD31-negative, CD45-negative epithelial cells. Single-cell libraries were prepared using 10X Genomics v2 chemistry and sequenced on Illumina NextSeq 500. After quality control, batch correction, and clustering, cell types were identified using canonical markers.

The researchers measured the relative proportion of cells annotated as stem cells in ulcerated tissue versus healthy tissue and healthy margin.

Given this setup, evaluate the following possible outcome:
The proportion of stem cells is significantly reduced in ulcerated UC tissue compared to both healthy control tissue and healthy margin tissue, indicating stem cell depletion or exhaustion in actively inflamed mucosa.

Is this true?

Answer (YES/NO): NO